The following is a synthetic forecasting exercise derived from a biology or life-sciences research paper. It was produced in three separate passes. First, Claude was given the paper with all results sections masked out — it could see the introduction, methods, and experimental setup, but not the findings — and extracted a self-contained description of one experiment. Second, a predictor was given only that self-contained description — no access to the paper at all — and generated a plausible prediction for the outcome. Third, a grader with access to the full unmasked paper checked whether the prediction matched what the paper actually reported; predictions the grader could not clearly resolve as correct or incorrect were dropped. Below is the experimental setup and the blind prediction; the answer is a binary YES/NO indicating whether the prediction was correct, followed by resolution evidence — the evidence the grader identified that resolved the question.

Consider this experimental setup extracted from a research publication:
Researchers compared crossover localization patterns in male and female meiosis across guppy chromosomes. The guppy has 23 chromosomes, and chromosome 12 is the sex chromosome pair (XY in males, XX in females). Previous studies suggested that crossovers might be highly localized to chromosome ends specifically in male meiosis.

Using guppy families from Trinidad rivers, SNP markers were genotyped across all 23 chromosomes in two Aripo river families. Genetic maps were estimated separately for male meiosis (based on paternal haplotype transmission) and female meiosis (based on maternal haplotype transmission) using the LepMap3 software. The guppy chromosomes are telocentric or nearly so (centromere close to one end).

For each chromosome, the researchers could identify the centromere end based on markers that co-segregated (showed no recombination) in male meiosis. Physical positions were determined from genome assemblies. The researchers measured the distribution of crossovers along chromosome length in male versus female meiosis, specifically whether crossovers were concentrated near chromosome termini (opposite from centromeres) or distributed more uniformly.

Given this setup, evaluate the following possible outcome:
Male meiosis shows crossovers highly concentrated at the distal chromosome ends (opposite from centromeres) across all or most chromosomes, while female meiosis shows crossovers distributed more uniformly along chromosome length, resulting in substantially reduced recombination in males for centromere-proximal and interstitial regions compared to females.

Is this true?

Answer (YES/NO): YES